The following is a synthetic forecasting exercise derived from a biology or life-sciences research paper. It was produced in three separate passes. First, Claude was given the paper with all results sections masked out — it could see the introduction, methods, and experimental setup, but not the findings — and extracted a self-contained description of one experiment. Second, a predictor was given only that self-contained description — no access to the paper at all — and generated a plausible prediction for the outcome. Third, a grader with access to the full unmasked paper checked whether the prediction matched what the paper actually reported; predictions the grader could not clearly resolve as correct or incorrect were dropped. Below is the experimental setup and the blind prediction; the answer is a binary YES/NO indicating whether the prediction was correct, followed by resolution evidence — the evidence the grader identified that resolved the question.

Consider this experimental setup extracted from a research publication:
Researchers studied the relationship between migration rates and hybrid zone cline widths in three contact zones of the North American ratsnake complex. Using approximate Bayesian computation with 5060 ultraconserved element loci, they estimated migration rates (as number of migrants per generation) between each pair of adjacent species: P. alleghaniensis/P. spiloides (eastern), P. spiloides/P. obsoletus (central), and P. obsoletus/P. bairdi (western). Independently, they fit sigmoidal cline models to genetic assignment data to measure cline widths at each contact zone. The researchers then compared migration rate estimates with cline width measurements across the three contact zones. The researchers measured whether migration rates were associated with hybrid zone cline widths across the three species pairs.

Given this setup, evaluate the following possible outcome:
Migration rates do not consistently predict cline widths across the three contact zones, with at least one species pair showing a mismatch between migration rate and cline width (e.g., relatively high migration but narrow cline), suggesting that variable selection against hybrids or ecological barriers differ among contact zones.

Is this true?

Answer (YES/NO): NO